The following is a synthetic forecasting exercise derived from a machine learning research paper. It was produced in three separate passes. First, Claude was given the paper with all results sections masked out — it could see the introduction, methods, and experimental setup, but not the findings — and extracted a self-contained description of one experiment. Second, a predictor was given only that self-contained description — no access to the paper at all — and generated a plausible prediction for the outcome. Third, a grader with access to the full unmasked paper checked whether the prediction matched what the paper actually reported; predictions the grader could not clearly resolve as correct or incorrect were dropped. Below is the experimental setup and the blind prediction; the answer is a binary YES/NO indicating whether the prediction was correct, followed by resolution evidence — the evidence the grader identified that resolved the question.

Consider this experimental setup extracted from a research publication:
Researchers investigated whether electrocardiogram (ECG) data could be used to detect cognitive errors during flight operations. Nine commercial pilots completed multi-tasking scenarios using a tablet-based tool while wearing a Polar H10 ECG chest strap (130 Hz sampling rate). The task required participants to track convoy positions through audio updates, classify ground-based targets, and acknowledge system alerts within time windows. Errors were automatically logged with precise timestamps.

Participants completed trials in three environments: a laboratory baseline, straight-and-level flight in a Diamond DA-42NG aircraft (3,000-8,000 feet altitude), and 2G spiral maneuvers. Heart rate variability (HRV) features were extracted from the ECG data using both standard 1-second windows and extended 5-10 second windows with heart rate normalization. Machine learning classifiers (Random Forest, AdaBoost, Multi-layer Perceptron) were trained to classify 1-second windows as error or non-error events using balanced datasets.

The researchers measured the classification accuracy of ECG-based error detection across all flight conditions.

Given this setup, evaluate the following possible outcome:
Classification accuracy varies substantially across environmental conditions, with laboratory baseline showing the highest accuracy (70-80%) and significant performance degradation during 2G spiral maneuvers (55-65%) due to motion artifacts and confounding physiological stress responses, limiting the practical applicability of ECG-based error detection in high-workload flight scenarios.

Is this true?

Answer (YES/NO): NO